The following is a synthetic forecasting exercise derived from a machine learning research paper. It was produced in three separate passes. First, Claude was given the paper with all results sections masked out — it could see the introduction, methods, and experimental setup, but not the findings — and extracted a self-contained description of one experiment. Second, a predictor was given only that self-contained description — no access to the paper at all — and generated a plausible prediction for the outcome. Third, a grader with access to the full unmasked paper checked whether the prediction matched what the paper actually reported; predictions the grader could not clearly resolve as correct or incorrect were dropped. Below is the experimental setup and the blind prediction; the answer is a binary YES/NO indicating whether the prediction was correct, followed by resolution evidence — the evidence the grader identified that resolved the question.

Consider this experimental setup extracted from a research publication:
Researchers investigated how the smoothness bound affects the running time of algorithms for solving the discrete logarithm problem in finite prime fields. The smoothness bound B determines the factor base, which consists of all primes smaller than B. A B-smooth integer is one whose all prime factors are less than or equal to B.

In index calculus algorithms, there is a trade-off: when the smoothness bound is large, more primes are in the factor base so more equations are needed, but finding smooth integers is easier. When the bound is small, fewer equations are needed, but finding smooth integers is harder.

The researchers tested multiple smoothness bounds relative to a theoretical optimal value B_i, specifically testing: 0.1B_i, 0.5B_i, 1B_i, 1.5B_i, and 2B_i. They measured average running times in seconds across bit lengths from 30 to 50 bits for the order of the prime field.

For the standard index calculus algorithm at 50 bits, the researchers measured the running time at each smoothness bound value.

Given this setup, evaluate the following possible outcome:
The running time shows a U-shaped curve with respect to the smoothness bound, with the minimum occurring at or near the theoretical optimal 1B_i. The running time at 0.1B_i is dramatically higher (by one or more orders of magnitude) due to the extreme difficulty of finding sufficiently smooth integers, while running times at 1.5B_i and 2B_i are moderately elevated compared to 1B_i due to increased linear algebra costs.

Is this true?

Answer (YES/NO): NO